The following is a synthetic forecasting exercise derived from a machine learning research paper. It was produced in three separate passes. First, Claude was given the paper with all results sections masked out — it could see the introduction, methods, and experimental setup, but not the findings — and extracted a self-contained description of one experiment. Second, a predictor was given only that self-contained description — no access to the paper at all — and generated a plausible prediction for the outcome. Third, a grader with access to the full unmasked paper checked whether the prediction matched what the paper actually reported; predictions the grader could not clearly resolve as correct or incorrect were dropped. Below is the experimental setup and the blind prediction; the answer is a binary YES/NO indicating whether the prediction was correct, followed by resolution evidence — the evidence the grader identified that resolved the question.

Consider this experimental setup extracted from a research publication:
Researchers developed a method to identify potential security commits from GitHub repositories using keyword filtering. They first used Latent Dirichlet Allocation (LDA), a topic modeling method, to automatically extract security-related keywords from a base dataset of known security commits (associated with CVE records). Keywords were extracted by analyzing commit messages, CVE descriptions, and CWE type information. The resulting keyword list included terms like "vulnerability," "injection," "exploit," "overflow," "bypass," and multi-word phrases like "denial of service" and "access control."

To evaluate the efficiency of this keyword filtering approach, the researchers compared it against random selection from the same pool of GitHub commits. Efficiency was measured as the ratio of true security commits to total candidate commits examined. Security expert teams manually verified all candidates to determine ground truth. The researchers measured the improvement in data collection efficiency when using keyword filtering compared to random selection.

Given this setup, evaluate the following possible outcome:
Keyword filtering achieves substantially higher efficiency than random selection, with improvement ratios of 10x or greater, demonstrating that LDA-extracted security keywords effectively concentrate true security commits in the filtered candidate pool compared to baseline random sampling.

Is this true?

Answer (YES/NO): NO